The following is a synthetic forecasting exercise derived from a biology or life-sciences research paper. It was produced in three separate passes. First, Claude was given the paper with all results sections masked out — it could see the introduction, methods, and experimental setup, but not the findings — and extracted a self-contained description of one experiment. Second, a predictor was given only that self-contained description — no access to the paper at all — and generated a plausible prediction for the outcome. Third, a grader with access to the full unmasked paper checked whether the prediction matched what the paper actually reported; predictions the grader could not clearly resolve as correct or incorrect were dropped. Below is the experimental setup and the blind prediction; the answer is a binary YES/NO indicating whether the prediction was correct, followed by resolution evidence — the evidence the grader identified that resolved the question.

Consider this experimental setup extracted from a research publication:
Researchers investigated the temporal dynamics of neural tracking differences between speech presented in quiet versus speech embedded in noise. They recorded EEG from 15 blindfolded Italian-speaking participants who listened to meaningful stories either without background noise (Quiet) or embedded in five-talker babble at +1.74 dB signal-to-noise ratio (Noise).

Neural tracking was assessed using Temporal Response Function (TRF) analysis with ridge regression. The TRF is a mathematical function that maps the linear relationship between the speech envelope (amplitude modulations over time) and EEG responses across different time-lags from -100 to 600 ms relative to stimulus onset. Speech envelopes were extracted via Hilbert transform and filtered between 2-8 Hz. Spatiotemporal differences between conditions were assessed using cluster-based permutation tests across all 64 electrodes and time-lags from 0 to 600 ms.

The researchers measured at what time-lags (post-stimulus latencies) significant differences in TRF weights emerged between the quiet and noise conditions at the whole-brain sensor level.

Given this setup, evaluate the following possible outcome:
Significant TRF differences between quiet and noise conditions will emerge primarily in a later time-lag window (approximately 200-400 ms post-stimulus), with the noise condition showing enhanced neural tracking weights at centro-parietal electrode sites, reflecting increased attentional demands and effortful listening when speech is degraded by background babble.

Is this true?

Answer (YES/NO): NO